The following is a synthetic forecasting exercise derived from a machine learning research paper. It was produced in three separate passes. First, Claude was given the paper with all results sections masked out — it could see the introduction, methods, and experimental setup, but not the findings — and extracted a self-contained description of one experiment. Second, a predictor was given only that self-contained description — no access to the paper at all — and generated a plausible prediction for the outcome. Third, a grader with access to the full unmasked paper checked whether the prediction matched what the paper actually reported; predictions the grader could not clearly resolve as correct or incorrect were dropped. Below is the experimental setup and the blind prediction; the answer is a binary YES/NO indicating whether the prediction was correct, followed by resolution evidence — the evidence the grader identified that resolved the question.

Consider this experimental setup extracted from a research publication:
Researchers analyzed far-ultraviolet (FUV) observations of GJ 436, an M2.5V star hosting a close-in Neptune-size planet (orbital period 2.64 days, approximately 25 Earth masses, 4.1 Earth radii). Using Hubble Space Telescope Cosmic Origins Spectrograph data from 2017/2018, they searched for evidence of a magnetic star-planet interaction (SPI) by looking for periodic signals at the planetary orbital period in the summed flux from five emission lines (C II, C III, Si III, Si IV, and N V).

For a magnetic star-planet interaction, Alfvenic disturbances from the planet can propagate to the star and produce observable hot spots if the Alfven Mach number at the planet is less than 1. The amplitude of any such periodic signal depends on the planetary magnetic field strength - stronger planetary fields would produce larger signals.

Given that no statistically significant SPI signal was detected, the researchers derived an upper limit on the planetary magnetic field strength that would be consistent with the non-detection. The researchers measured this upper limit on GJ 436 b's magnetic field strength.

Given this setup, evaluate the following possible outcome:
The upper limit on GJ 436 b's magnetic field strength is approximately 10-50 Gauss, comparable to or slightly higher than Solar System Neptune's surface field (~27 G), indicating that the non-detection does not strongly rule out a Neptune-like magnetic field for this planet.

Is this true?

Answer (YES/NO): NO